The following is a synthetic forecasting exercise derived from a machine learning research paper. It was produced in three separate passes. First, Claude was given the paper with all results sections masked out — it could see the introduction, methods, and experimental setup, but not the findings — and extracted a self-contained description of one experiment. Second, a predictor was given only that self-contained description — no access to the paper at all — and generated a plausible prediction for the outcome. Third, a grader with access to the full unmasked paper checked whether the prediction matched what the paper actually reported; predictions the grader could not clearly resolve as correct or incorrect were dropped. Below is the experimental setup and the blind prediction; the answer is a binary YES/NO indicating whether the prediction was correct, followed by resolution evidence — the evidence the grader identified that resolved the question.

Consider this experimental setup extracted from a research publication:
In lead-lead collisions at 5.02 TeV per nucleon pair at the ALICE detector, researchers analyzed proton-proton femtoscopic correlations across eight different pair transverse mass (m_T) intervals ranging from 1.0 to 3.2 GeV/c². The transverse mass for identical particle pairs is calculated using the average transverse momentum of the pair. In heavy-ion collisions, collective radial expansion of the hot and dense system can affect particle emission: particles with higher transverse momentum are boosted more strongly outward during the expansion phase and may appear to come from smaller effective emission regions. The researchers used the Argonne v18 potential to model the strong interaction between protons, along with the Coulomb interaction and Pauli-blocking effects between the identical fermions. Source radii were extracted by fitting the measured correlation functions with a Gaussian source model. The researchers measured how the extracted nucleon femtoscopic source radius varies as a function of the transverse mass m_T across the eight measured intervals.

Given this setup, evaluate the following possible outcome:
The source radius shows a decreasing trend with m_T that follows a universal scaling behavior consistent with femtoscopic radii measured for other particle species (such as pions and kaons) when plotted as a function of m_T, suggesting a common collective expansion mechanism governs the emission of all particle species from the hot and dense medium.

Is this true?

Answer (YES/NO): YES